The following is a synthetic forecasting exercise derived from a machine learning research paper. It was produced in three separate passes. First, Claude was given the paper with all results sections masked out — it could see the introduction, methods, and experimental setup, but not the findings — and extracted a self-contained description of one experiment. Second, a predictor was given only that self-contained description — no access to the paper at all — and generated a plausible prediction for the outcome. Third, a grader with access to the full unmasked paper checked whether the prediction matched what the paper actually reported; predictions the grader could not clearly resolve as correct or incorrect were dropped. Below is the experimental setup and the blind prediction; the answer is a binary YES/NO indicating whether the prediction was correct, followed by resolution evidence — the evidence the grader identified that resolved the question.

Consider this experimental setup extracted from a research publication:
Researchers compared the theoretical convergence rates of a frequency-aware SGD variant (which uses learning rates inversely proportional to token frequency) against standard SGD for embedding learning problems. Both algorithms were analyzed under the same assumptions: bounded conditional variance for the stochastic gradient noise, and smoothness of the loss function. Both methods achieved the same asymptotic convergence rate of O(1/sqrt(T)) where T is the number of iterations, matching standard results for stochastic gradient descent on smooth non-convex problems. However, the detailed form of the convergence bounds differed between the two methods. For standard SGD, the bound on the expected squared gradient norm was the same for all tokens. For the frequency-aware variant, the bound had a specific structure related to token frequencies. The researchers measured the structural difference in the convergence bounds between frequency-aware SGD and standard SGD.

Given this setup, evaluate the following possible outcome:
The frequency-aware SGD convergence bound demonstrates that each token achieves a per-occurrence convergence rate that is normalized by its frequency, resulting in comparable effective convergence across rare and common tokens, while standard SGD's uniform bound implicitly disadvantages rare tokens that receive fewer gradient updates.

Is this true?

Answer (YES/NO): NO